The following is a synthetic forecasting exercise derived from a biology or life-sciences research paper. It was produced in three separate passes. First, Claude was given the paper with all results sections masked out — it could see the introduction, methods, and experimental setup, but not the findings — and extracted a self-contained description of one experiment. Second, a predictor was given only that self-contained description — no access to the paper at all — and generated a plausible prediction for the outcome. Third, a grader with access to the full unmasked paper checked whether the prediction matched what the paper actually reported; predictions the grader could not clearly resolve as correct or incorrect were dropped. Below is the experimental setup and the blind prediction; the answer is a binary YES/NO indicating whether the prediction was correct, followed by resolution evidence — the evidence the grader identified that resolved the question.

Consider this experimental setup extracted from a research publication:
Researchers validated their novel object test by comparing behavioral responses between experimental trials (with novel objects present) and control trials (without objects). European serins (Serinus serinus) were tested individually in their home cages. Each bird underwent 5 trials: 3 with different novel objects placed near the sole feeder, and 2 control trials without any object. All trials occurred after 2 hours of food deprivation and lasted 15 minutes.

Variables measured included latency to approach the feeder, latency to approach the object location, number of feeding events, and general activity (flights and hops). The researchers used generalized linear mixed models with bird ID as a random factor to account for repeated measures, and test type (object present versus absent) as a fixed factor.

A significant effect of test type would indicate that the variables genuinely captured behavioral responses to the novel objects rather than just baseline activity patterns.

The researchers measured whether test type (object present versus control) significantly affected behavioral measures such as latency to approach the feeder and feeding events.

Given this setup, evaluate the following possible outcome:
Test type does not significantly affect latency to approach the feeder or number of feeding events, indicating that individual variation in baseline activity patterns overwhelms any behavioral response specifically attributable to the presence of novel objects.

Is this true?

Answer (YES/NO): NO